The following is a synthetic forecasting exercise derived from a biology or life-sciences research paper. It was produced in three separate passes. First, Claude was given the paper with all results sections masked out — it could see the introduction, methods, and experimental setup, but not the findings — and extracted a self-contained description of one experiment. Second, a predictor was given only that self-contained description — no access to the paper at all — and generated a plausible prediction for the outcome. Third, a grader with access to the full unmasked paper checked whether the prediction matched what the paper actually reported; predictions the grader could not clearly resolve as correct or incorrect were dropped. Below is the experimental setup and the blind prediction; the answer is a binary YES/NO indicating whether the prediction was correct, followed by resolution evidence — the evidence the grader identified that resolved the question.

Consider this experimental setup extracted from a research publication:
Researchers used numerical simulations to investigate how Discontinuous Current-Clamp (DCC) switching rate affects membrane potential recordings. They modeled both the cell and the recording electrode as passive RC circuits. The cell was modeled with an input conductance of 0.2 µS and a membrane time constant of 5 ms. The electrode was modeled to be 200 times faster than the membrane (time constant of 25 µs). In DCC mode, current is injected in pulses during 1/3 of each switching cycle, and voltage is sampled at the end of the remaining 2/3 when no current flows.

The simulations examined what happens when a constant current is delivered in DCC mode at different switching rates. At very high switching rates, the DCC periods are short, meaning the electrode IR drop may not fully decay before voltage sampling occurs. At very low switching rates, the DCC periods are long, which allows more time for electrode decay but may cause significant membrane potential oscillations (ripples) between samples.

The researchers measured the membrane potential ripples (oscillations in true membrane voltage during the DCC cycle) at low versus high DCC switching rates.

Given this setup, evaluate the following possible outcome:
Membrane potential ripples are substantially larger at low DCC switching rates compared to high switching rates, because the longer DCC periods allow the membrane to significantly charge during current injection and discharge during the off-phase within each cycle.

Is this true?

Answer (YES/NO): YES